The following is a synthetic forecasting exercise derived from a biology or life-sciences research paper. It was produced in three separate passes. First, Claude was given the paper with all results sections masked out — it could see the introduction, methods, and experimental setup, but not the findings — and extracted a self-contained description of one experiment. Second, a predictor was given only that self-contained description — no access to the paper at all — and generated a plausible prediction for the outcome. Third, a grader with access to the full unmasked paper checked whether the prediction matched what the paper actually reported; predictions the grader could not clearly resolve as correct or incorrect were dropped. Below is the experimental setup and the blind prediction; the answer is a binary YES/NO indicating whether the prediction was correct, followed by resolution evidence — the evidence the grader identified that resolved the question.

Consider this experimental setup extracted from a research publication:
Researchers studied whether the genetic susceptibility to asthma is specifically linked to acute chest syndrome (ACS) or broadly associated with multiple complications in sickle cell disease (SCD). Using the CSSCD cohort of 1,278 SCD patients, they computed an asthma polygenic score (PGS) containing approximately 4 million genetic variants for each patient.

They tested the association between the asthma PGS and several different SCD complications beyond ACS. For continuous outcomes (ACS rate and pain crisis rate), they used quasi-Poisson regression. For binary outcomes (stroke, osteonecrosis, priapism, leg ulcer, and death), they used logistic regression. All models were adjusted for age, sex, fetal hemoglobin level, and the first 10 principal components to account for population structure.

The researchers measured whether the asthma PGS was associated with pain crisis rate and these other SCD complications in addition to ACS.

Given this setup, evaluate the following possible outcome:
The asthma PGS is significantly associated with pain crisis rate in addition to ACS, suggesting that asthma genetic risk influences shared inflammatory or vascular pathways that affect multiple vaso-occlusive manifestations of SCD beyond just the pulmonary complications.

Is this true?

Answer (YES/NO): NO